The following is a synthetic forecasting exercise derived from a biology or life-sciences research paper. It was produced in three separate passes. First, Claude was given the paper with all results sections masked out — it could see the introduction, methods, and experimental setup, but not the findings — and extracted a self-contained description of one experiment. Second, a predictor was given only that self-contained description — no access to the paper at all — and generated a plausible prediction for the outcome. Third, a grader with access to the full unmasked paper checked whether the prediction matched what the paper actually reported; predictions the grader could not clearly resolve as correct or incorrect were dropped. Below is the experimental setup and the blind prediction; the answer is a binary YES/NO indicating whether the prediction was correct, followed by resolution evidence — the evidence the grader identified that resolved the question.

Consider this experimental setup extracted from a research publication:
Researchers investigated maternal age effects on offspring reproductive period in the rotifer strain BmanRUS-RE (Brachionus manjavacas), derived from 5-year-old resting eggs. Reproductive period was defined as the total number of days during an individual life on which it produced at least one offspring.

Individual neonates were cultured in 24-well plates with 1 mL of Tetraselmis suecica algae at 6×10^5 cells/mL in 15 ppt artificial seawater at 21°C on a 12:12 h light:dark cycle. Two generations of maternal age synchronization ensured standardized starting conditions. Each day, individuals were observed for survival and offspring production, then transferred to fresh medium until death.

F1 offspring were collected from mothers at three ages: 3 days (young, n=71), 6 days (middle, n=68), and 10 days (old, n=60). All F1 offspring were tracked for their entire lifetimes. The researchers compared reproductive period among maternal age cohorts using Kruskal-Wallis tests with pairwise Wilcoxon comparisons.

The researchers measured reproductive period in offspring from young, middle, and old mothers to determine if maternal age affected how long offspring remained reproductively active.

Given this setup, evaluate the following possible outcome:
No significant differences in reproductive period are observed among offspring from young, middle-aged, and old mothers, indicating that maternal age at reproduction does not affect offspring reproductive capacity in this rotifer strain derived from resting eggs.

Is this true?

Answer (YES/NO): YES